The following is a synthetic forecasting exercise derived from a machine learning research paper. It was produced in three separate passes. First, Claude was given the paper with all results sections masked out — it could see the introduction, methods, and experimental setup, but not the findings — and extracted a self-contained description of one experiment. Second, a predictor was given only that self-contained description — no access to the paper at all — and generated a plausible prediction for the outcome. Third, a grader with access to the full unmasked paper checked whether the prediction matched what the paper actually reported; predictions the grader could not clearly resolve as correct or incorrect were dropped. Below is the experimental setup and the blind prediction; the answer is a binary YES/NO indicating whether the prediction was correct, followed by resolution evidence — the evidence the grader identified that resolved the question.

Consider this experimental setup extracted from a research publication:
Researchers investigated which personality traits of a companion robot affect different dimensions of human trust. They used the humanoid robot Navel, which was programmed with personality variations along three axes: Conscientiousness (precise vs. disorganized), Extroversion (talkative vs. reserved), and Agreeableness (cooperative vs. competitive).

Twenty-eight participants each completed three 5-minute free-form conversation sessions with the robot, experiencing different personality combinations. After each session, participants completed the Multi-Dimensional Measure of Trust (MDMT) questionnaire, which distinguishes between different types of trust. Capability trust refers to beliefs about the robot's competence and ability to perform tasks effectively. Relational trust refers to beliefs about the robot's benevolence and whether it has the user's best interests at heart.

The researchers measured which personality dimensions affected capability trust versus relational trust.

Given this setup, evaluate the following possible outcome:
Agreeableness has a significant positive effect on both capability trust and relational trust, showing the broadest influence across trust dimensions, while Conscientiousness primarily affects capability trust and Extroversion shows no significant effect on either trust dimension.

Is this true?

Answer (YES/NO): YES